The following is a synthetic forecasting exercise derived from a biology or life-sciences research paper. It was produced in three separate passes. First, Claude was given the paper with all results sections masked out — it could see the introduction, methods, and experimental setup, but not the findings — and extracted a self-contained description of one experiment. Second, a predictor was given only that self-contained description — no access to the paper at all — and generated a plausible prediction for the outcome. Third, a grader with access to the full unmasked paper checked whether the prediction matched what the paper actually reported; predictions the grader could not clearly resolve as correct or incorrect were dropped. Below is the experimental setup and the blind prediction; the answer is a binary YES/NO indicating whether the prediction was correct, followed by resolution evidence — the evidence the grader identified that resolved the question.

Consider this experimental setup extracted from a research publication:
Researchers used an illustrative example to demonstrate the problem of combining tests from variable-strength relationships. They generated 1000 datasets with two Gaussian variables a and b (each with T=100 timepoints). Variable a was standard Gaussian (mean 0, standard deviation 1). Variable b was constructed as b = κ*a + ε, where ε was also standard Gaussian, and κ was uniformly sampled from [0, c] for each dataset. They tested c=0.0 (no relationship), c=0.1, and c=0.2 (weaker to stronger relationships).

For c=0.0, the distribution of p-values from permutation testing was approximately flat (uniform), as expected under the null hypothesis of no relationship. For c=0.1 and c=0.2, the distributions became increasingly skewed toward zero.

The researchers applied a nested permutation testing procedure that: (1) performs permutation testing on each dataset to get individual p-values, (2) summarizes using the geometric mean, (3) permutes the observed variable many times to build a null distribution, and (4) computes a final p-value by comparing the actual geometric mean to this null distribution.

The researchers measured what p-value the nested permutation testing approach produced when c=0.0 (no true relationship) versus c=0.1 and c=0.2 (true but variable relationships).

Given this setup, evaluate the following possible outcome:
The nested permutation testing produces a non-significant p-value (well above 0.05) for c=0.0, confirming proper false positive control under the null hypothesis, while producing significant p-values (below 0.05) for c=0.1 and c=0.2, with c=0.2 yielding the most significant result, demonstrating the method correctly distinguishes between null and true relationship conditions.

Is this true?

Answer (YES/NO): NO